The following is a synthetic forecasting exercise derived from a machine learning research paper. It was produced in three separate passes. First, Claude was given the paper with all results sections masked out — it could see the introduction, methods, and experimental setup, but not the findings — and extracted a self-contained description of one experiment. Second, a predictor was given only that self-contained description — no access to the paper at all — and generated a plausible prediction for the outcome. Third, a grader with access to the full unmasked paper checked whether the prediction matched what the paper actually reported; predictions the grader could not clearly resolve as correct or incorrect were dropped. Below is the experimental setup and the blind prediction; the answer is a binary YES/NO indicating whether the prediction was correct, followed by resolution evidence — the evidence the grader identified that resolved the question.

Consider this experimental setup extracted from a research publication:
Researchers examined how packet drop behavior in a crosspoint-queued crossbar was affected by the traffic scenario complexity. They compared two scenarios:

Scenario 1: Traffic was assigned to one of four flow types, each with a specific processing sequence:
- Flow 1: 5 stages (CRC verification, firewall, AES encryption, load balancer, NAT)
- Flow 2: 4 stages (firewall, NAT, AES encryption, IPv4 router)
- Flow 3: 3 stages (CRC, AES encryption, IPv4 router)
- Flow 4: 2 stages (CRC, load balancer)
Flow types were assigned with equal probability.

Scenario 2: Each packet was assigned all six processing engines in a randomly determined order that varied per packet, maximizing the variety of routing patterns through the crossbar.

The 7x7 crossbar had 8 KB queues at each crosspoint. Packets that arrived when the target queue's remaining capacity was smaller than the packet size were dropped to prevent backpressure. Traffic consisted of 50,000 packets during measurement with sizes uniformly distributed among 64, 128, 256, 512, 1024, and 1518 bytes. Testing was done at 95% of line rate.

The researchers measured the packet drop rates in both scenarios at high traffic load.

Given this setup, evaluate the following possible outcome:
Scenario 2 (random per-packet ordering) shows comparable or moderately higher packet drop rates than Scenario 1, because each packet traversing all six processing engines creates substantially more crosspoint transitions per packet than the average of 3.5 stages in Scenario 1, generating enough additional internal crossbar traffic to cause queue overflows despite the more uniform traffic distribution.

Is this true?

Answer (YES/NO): YES